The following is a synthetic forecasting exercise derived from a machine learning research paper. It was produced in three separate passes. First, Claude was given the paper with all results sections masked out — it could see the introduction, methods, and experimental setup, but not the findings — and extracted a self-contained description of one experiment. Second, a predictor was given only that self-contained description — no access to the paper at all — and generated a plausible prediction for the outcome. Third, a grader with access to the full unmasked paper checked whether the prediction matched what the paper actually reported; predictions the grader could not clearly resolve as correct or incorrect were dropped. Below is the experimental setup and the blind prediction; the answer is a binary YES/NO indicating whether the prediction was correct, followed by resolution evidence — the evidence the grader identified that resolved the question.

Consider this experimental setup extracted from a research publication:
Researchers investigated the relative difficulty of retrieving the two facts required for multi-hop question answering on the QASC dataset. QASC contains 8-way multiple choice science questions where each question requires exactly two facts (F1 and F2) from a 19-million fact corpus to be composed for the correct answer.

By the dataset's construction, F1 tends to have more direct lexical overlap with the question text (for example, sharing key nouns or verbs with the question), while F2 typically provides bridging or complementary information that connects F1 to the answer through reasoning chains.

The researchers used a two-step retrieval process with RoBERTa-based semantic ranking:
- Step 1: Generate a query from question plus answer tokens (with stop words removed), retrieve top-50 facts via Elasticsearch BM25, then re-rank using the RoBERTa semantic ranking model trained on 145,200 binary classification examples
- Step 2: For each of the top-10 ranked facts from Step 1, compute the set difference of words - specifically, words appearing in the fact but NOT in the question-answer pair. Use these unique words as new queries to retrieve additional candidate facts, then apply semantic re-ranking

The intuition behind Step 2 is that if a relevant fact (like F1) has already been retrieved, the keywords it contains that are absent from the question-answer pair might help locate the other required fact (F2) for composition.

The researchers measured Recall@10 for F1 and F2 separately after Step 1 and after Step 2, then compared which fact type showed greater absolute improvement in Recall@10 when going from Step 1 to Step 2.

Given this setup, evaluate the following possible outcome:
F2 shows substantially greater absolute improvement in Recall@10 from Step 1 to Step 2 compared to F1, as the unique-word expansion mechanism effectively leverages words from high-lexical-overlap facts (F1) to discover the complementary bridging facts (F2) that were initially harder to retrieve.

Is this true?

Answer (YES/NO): YES